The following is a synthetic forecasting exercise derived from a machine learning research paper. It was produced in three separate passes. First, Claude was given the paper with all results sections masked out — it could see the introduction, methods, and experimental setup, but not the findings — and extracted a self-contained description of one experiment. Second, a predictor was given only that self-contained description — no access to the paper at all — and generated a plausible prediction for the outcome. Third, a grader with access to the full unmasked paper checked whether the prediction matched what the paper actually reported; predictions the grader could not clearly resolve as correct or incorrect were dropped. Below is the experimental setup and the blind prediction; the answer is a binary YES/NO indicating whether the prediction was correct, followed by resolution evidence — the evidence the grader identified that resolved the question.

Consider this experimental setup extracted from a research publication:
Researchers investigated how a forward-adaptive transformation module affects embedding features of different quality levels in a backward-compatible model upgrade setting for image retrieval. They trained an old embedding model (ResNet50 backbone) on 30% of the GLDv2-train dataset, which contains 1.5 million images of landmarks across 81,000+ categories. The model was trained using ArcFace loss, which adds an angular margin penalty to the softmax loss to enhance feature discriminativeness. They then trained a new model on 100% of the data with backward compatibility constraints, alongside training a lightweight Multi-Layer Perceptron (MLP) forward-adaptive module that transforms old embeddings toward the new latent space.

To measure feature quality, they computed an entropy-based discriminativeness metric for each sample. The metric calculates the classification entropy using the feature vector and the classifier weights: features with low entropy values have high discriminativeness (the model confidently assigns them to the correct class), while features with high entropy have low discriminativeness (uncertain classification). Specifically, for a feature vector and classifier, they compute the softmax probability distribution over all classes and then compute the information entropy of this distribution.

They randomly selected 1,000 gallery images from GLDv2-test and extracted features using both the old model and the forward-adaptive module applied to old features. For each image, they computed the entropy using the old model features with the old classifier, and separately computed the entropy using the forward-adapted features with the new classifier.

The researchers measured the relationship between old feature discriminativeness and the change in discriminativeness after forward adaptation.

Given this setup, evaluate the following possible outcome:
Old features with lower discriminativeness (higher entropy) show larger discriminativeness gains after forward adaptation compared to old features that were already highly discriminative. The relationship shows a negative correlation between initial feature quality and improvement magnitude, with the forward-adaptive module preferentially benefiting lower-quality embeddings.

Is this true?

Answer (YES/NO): YES